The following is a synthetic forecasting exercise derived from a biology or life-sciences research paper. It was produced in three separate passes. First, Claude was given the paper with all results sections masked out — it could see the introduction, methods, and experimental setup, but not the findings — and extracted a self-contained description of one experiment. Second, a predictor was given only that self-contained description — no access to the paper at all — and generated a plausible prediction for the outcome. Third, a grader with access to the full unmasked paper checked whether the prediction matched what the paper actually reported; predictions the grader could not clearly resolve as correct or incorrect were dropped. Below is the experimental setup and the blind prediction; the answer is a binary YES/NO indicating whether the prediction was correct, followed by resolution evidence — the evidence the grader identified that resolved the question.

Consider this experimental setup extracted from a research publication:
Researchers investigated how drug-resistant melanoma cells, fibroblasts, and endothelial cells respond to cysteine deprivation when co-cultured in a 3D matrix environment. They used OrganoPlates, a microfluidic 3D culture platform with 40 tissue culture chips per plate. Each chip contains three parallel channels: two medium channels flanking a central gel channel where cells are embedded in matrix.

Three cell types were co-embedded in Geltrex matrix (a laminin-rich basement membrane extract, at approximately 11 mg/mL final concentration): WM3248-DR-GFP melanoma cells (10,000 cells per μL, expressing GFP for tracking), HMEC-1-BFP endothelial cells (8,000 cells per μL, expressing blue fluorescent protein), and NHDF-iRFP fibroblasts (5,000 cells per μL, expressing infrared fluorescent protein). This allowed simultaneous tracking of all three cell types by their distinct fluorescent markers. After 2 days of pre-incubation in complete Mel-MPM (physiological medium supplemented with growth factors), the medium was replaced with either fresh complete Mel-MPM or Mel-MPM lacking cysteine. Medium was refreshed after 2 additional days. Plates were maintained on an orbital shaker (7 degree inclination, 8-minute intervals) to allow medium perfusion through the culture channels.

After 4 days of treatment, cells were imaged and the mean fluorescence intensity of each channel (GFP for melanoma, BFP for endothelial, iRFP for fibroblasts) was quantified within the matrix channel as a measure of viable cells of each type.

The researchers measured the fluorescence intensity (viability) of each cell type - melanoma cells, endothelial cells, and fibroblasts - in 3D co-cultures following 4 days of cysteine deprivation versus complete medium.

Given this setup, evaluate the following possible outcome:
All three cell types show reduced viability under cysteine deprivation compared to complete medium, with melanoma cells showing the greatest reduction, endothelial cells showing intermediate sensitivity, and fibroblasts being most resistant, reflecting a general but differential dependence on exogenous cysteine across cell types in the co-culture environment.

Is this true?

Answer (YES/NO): NO